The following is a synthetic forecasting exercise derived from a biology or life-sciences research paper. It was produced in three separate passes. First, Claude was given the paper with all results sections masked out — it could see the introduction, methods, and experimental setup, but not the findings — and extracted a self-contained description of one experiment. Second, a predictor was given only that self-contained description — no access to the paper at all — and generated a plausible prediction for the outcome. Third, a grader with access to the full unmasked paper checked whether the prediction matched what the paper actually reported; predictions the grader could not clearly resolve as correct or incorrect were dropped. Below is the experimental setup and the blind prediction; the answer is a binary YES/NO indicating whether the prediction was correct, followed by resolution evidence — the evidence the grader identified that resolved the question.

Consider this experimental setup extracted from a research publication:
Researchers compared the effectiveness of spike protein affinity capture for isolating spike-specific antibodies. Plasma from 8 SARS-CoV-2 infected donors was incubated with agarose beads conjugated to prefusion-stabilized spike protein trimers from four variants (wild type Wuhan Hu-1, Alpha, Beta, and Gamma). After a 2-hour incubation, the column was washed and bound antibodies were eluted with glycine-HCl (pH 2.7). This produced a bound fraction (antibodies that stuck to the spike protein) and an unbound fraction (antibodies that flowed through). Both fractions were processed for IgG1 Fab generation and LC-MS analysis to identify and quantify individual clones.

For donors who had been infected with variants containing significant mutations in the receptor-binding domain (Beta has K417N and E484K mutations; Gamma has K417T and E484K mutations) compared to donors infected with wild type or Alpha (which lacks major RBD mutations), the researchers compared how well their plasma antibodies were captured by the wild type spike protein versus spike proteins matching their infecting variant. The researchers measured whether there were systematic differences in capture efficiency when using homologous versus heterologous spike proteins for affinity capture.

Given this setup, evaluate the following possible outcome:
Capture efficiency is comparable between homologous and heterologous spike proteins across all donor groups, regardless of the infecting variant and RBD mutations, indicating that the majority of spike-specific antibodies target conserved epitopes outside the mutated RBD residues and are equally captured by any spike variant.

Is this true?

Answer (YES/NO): NO